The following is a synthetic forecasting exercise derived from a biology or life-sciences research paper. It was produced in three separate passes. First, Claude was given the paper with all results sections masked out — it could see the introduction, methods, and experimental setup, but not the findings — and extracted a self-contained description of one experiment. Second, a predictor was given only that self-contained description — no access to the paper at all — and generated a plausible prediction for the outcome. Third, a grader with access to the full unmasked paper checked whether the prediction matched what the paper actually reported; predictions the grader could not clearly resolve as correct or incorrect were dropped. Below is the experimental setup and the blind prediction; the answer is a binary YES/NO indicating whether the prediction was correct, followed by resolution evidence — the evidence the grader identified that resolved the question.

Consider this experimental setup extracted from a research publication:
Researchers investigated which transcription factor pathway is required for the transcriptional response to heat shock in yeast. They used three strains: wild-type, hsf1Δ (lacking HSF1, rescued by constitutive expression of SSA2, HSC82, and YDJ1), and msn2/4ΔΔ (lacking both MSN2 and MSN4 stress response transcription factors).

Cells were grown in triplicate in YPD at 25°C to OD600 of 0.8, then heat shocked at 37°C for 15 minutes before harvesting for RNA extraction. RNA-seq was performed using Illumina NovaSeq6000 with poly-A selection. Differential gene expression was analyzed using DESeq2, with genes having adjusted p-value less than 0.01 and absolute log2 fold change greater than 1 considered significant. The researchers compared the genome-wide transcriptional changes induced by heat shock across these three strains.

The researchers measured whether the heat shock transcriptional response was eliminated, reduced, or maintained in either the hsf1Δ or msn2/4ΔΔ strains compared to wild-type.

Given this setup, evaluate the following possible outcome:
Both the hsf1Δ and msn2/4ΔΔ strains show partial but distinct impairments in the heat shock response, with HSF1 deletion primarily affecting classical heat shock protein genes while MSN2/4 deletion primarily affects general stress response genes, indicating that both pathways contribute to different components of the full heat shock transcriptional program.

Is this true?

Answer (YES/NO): YES